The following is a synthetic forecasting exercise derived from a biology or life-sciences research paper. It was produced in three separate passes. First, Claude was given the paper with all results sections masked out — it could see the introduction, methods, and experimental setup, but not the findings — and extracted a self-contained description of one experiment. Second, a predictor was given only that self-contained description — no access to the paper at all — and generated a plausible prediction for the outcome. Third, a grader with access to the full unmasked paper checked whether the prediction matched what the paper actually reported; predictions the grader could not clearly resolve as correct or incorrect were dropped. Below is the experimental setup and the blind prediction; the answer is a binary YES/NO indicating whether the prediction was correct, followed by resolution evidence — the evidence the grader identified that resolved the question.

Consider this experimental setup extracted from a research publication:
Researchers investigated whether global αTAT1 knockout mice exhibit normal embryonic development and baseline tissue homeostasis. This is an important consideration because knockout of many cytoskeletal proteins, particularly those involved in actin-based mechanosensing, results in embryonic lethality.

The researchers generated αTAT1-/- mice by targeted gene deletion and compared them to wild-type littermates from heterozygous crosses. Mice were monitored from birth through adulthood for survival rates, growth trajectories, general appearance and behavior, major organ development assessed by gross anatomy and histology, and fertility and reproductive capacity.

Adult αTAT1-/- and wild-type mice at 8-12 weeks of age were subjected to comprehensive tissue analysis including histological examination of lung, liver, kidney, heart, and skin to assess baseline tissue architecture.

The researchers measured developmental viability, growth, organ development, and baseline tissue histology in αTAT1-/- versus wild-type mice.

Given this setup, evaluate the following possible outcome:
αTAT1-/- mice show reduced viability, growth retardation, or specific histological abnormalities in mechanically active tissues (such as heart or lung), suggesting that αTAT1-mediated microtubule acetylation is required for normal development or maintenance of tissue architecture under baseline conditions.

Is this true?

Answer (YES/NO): NO